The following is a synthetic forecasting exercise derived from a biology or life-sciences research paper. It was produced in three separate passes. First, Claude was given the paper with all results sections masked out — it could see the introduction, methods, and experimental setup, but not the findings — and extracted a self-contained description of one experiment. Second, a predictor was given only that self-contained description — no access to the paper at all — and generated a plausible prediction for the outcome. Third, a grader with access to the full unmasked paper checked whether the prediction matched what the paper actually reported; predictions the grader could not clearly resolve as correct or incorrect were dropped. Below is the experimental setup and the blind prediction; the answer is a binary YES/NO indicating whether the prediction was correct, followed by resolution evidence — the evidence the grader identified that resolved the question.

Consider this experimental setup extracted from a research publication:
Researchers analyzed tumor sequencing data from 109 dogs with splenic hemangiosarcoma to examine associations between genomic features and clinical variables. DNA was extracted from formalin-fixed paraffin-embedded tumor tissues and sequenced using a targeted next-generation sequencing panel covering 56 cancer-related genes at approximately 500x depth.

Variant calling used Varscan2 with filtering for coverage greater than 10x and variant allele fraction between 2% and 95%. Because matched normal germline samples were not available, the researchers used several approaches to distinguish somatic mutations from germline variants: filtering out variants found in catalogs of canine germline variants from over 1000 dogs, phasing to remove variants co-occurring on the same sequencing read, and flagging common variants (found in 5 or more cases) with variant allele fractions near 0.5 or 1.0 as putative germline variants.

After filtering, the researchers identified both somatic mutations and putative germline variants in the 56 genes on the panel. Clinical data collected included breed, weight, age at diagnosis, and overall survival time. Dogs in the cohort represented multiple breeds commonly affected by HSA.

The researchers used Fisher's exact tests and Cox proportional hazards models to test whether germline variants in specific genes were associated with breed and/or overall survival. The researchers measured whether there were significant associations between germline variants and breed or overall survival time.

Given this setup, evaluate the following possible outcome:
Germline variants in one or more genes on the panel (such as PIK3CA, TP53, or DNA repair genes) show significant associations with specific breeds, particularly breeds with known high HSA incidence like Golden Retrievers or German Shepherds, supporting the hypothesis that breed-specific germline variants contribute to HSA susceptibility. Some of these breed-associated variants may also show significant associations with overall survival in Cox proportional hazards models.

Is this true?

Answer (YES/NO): NO